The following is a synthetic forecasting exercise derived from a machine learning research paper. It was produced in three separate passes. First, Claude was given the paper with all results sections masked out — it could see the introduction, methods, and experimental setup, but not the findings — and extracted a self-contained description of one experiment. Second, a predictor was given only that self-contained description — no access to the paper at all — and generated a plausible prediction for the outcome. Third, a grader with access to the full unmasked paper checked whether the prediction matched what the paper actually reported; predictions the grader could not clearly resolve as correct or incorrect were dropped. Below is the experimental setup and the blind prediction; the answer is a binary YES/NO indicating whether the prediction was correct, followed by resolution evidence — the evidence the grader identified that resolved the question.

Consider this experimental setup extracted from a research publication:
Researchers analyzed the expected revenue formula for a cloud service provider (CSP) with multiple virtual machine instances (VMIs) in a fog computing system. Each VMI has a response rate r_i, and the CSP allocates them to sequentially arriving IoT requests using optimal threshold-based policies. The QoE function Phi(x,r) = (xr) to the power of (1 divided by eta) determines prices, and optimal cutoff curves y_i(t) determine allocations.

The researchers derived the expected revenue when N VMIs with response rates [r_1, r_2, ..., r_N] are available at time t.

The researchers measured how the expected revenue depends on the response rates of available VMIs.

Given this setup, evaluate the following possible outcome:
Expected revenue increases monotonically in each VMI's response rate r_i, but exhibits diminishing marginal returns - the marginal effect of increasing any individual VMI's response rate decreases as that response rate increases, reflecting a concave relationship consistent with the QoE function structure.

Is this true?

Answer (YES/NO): NO